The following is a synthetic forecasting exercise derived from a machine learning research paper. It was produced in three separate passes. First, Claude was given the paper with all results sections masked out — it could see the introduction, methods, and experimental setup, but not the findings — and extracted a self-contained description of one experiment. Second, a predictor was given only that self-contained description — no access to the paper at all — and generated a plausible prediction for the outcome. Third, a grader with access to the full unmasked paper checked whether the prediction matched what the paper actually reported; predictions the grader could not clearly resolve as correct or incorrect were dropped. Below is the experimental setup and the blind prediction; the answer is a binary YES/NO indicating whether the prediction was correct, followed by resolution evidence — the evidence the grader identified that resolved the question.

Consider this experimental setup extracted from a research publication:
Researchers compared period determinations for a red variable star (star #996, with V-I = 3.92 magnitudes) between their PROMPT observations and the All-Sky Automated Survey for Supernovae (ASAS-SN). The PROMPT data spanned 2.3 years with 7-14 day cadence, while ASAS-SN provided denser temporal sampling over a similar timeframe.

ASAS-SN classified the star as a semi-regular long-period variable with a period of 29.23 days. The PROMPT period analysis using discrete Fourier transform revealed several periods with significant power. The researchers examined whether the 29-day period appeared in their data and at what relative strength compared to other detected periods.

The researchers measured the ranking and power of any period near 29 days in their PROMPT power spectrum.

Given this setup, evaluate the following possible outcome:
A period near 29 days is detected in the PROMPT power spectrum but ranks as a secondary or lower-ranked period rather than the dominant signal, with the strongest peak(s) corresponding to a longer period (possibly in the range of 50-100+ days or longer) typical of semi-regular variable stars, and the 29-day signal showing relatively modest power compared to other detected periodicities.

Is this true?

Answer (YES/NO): NO